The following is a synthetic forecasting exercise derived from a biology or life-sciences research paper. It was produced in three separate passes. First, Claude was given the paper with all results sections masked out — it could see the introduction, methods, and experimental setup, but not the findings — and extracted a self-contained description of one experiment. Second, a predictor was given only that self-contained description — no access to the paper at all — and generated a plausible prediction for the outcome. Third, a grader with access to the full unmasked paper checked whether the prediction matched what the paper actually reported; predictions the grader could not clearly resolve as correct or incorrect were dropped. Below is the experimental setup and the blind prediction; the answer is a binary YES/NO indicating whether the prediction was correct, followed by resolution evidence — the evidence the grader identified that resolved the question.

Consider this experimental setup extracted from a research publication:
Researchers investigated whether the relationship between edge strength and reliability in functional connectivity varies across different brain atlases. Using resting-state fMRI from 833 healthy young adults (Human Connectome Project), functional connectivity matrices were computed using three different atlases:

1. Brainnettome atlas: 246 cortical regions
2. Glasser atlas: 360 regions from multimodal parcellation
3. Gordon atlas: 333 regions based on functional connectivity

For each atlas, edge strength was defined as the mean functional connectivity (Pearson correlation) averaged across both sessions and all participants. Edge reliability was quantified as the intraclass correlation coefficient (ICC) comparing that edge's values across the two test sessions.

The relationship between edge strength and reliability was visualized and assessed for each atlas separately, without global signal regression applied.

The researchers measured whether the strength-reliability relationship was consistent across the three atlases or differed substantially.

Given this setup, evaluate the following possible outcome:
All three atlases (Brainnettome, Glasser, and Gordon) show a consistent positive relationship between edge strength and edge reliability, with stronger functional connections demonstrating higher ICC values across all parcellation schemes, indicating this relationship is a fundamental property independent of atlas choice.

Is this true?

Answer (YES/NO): NO